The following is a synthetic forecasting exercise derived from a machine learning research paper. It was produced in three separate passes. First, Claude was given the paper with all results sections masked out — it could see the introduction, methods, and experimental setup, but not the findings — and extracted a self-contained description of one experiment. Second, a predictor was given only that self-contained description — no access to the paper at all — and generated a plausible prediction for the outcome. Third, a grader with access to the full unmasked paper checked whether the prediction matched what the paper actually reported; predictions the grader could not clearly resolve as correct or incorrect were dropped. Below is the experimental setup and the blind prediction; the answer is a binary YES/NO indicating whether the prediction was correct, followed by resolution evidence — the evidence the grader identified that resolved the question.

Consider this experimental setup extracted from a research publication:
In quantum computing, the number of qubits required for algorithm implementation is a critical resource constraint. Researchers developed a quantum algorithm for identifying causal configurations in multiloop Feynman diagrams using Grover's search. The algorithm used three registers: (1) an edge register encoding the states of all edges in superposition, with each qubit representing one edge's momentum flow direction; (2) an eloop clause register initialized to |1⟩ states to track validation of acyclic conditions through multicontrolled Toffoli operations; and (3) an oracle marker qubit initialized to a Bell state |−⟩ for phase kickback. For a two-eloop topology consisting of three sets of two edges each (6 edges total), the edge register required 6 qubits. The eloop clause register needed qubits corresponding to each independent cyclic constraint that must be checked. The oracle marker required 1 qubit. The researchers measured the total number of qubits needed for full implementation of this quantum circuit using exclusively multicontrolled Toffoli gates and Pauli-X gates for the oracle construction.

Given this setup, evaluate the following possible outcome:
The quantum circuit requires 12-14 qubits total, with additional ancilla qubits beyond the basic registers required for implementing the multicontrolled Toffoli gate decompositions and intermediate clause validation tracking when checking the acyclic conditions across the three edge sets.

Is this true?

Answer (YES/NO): NO